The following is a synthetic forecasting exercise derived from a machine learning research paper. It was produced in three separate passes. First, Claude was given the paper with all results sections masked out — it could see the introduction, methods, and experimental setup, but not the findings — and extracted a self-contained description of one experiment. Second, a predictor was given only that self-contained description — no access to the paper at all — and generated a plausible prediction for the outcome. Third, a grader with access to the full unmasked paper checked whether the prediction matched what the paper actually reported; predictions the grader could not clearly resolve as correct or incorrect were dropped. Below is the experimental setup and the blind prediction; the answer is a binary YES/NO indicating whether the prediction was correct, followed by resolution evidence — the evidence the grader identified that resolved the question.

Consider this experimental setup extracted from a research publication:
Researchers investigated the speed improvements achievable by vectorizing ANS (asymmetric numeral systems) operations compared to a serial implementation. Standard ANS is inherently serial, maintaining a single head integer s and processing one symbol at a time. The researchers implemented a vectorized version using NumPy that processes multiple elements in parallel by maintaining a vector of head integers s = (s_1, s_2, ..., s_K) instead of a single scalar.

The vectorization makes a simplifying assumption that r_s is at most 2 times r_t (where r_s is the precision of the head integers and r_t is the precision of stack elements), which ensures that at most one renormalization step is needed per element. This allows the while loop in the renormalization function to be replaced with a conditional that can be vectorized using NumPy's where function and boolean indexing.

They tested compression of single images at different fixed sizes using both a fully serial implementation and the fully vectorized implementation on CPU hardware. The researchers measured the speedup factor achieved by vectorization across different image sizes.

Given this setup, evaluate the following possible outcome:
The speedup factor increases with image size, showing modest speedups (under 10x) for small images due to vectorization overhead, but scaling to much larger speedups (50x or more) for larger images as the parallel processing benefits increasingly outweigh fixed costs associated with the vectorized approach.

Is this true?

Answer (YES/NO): NO